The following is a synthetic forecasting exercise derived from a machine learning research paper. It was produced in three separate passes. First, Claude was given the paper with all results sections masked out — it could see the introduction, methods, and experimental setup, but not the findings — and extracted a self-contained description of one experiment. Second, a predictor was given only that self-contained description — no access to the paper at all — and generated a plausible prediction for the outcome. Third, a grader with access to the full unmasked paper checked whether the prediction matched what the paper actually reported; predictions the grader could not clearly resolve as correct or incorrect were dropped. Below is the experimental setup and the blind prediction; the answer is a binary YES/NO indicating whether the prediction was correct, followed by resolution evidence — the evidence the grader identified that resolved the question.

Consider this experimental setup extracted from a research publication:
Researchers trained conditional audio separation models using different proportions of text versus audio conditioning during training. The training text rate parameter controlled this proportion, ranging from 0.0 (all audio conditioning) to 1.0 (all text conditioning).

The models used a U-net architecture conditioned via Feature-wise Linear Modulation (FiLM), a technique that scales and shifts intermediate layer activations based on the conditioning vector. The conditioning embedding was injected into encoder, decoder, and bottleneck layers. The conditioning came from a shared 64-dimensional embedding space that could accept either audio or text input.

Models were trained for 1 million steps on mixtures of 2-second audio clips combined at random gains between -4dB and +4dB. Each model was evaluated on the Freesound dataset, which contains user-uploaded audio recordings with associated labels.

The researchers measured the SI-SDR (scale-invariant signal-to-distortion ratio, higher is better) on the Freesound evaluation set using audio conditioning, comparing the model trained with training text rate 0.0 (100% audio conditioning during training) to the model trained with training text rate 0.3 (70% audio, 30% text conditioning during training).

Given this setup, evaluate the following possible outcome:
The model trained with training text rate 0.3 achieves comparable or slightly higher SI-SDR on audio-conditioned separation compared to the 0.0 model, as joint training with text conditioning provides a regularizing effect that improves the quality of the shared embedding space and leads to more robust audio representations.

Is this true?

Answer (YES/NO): YES